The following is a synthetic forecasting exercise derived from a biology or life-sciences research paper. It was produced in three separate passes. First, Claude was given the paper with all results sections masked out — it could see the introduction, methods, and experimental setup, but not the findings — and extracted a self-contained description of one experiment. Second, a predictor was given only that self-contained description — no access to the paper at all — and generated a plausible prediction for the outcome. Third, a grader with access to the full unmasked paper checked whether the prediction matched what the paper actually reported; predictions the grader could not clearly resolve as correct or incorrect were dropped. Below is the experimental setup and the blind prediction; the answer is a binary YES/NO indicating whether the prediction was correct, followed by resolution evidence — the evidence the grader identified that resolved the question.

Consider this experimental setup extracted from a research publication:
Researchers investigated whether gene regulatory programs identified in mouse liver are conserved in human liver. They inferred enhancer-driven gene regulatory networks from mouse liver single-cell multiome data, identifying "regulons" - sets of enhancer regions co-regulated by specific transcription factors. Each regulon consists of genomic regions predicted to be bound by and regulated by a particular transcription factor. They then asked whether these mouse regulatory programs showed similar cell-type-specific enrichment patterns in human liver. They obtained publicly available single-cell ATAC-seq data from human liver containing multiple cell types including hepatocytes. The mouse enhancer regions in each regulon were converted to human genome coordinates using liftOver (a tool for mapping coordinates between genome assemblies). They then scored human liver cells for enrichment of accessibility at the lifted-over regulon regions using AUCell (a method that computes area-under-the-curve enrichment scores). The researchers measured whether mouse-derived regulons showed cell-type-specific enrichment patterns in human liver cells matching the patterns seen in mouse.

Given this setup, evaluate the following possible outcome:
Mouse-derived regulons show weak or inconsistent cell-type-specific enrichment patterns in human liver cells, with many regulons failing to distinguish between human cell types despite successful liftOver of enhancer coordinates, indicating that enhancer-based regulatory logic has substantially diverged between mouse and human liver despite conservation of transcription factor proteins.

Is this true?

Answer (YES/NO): NO